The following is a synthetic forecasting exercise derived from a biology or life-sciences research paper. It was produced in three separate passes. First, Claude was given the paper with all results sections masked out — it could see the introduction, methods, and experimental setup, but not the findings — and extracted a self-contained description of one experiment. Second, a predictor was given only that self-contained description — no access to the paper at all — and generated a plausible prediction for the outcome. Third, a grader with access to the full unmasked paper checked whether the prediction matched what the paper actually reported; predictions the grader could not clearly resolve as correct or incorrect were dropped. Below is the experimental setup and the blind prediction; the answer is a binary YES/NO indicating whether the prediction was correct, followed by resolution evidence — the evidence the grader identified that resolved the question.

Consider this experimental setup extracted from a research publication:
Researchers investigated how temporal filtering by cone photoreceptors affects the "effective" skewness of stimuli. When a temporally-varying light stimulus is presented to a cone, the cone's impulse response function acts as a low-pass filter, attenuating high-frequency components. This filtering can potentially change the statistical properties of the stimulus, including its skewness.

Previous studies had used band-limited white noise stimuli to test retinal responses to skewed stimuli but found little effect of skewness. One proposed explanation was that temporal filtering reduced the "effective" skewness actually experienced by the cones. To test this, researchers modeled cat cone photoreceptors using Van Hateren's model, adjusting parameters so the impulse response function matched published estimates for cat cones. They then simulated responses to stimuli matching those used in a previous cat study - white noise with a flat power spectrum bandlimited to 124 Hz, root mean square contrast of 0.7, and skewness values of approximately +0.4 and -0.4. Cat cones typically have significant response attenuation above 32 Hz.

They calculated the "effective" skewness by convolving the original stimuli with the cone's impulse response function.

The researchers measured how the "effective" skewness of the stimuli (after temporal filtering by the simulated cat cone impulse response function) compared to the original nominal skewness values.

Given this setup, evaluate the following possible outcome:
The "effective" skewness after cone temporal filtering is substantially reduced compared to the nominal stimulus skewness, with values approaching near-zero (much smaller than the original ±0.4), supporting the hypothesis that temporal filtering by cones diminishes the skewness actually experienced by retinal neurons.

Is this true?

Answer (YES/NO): NO